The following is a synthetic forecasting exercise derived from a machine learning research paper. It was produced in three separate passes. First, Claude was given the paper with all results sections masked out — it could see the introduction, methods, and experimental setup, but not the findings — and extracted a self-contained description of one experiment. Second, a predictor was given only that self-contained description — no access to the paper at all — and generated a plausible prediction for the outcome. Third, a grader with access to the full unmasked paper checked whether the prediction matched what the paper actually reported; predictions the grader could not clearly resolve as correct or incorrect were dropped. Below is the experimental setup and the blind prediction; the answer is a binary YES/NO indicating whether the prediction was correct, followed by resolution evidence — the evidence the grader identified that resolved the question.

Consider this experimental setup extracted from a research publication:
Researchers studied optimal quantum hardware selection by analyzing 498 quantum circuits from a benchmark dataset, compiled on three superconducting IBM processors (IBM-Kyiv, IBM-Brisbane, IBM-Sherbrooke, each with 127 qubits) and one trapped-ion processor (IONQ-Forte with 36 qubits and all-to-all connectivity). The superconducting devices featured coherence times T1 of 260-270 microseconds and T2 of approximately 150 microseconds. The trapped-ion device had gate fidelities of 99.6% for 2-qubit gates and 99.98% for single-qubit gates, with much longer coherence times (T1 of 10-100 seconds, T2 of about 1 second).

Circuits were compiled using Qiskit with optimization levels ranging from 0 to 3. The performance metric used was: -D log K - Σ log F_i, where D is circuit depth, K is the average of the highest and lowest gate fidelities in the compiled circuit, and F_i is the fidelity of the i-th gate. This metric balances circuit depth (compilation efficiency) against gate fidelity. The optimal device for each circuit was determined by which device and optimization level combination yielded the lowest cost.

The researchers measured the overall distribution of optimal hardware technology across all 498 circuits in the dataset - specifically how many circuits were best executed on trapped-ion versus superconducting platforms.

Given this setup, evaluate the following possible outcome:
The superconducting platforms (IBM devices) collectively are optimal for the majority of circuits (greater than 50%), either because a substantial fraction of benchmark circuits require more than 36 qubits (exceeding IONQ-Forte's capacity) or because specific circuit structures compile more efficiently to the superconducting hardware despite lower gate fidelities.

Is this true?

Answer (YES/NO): YES